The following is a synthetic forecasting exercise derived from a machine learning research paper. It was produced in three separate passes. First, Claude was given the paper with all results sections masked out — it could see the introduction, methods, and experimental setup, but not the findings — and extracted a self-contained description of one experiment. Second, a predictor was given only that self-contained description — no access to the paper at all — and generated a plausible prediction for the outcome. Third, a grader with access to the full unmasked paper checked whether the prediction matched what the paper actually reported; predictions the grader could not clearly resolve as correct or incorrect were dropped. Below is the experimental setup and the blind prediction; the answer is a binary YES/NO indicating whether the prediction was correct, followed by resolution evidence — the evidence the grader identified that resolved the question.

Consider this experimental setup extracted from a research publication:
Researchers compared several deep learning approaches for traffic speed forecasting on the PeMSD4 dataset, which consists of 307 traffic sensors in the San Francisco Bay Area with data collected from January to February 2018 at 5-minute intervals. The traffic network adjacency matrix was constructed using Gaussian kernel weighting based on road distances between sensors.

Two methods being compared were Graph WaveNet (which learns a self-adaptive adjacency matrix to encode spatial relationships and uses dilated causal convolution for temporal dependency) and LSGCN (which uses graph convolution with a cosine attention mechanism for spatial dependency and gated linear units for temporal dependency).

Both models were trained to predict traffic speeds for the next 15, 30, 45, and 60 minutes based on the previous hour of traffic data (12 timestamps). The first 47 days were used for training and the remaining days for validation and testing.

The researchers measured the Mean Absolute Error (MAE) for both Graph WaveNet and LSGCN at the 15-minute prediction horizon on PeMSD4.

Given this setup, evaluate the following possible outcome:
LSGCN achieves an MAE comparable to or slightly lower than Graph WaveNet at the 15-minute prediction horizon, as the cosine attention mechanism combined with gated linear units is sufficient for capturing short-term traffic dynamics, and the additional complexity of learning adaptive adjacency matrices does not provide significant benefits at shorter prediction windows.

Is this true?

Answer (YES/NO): NO